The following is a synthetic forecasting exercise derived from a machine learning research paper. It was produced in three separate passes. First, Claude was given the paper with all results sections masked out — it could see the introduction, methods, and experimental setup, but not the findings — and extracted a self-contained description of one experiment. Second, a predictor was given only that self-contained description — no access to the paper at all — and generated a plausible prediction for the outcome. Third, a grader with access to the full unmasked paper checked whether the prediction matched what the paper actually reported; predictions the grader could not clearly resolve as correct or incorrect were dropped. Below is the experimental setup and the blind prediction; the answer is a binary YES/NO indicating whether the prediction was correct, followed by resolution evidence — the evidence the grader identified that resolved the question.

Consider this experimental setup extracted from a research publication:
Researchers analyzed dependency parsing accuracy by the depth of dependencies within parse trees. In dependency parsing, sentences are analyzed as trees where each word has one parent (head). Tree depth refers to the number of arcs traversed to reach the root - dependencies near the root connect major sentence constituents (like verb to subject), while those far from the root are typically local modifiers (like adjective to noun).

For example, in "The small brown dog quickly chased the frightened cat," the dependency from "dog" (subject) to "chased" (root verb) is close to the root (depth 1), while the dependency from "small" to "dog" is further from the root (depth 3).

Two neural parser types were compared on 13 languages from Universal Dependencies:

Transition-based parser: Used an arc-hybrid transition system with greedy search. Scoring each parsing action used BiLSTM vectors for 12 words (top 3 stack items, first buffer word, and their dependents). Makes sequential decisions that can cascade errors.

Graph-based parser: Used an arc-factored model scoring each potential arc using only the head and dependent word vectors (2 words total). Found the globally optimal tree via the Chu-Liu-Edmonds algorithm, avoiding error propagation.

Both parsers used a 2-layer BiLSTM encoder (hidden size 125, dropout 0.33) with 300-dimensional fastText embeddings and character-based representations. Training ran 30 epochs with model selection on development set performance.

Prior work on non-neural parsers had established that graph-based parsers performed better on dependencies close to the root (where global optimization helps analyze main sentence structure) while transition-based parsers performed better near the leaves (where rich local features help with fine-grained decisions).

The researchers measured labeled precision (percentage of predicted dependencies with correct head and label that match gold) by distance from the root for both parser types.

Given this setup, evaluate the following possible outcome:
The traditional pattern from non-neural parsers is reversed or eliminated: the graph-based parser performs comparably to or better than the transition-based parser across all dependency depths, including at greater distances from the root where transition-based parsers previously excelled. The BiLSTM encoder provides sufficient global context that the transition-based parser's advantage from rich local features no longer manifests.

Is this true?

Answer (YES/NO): YES